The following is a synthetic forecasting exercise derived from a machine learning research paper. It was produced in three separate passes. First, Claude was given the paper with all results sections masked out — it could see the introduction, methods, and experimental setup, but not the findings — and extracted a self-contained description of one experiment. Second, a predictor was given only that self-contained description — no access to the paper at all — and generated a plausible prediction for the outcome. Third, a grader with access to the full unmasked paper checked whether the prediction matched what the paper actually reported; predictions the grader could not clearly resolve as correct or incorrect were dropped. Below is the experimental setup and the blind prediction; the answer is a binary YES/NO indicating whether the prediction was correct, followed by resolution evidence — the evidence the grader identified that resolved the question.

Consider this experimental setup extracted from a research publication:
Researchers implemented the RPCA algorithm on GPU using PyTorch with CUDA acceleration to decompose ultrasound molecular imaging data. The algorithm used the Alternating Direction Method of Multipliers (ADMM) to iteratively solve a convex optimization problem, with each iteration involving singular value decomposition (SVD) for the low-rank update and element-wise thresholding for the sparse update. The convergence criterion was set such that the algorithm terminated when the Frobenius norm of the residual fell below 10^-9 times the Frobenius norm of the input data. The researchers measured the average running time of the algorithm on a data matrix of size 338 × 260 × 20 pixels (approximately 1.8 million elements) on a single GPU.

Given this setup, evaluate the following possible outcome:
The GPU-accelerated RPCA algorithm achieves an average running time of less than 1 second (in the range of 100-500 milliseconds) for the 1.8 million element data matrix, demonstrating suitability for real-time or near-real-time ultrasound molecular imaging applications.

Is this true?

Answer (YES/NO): YES